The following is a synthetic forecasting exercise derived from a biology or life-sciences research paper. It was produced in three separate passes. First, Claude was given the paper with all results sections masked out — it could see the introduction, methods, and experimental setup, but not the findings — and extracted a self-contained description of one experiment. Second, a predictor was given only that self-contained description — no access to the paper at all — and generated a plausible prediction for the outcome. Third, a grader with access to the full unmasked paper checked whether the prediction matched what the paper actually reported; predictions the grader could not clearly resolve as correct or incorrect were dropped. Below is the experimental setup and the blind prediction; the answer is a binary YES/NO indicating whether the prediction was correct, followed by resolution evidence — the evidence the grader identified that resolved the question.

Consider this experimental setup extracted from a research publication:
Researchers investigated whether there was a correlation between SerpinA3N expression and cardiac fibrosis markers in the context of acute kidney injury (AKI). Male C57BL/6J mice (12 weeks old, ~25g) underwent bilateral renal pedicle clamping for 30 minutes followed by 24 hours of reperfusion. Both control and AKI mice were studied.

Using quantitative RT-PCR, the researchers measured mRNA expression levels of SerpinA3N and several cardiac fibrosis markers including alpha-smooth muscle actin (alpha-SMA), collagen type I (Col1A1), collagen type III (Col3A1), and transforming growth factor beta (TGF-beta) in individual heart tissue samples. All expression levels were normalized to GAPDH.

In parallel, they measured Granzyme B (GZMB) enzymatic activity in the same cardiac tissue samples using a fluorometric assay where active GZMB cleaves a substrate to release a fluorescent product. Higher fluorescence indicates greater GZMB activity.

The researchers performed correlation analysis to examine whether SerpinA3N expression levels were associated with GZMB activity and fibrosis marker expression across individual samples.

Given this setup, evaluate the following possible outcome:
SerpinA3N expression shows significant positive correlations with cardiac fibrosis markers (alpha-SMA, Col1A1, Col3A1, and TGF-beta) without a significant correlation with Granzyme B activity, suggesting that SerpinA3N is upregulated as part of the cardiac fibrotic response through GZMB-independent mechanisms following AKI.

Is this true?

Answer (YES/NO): NO